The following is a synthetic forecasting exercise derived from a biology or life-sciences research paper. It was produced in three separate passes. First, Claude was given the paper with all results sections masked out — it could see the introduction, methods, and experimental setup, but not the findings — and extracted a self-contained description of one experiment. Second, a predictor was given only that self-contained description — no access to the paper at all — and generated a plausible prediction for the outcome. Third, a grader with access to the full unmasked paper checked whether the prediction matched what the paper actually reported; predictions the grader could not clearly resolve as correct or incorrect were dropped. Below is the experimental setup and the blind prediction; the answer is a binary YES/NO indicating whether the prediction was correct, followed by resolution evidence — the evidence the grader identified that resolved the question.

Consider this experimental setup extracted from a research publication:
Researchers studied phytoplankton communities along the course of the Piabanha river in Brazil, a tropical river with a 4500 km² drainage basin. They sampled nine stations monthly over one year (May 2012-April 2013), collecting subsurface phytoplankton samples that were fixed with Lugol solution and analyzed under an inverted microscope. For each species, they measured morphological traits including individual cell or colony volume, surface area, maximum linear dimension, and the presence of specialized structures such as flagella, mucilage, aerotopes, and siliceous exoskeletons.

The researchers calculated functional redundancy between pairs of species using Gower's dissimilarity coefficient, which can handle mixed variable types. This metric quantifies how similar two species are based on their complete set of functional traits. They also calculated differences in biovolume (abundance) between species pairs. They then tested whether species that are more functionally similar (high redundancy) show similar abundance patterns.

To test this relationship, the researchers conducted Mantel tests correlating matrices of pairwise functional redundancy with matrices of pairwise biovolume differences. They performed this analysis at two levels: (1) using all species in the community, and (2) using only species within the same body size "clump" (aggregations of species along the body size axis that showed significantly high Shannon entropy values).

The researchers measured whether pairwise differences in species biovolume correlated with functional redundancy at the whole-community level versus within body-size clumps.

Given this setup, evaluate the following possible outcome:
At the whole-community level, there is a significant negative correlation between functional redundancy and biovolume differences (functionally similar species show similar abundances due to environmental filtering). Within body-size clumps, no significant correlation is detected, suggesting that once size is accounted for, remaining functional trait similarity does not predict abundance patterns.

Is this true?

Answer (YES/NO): NO